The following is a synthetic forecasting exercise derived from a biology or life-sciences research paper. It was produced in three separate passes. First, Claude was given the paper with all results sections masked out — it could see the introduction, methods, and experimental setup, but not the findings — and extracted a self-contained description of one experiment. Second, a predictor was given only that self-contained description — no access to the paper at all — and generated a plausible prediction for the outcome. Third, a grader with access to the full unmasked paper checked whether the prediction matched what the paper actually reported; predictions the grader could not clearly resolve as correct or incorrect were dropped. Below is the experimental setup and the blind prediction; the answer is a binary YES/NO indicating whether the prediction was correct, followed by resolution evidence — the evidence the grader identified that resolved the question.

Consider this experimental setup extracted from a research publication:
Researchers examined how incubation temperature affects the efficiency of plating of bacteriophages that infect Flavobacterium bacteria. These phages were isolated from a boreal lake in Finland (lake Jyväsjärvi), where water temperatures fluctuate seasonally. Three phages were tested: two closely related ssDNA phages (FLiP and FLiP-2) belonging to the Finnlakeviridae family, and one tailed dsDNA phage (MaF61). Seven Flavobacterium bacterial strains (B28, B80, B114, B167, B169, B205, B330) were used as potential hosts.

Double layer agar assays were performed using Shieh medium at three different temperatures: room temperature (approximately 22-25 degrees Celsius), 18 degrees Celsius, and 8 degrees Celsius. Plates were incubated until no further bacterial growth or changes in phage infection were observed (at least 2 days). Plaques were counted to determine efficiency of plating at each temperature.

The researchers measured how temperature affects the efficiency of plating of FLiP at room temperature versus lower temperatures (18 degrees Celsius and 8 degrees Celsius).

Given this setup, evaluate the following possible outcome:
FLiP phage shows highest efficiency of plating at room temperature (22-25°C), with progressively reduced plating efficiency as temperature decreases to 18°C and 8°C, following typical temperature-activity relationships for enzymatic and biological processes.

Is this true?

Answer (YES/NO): NO